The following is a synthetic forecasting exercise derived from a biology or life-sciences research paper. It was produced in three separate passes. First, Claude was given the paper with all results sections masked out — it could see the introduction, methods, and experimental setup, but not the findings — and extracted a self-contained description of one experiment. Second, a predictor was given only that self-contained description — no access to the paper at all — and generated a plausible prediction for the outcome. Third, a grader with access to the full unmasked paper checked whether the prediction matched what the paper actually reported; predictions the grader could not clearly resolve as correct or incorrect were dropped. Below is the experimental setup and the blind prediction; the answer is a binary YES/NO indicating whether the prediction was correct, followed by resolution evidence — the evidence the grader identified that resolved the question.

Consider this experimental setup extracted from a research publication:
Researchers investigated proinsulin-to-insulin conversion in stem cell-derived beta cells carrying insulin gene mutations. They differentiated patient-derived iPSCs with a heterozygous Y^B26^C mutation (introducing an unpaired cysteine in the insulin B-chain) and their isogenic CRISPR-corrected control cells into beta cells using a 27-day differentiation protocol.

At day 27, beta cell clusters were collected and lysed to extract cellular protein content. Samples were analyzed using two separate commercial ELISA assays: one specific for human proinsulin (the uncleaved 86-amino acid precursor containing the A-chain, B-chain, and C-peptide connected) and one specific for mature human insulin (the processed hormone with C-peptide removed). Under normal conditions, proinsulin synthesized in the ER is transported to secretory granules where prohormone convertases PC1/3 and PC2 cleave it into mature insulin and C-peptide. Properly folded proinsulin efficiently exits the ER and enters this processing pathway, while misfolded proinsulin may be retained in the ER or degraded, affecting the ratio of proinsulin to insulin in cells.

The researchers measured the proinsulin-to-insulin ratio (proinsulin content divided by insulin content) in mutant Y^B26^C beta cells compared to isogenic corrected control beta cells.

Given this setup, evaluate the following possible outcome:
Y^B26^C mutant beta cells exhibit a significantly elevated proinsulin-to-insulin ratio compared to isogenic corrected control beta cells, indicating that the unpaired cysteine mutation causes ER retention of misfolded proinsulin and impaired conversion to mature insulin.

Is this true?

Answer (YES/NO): YES